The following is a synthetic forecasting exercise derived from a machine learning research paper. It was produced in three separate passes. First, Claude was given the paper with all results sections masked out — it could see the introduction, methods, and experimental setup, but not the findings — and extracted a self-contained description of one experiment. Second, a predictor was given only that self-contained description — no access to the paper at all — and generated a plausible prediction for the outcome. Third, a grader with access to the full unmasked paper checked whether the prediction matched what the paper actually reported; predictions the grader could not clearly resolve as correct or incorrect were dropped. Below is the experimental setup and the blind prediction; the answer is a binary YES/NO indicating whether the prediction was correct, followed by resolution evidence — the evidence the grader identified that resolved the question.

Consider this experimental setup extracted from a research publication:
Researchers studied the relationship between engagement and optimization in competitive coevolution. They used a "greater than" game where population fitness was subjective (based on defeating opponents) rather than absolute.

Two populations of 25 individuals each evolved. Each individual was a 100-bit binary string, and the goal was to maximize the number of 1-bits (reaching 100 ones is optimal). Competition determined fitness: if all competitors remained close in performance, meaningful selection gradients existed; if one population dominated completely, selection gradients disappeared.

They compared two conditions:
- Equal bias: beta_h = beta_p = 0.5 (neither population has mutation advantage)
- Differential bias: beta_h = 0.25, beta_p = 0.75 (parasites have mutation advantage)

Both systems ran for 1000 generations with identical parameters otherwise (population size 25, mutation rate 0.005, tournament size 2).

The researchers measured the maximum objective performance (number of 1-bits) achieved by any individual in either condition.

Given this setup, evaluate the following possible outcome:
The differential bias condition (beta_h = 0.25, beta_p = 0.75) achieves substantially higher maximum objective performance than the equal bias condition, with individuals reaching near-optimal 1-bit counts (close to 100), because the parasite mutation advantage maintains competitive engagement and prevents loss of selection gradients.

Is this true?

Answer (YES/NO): NO